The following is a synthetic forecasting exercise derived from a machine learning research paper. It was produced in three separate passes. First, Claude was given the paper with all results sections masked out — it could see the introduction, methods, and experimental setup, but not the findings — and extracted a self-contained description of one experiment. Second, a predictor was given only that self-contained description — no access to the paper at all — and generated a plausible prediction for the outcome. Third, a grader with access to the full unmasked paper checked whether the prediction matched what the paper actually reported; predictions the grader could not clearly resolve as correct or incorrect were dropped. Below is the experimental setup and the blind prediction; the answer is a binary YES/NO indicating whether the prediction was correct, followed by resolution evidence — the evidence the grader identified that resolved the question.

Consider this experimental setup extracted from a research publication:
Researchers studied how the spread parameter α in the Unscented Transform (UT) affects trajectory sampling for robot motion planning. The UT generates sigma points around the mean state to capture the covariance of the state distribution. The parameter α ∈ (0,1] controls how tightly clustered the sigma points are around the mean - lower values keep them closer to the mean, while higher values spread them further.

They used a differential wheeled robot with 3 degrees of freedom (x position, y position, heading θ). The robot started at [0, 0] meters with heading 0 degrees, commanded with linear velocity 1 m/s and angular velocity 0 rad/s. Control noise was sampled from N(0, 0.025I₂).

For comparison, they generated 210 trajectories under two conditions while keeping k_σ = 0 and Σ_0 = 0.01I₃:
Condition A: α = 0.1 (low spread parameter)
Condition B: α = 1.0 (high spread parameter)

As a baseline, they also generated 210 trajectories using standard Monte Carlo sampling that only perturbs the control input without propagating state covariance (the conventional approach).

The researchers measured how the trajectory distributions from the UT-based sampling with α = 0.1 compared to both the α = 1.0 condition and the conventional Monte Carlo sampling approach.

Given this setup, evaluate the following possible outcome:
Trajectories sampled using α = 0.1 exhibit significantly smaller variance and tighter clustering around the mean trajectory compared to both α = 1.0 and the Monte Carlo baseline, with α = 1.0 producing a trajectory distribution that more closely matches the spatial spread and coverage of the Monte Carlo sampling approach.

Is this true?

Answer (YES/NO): NO